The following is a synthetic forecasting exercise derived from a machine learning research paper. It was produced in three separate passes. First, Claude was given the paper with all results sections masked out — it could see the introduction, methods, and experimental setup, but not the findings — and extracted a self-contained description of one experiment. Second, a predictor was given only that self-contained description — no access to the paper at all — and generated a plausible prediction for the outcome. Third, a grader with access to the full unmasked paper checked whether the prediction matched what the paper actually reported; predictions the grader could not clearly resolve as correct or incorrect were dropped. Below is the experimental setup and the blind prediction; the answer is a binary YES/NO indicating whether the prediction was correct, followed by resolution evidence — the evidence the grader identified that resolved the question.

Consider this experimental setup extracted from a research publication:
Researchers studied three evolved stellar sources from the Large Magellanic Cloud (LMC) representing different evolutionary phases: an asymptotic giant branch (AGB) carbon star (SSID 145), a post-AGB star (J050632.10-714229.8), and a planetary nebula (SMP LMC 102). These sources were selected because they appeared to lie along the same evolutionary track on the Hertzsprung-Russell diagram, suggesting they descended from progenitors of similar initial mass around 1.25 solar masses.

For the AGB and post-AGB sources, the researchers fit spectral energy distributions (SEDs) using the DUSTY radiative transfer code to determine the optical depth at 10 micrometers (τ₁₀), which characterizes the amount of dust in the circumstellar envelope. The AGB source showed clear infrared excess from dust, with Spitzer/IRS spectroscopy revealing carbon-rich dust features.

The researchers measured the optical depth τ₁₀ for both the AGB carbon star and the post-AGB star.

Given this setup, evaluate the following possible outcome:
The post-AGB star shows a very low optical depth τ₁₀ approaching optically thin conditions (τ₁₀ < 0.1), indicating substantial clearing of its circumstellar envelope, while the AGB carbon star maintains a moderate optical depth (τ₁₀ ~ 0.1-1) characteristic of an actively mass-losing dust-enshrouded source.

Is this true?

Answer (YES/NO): YES